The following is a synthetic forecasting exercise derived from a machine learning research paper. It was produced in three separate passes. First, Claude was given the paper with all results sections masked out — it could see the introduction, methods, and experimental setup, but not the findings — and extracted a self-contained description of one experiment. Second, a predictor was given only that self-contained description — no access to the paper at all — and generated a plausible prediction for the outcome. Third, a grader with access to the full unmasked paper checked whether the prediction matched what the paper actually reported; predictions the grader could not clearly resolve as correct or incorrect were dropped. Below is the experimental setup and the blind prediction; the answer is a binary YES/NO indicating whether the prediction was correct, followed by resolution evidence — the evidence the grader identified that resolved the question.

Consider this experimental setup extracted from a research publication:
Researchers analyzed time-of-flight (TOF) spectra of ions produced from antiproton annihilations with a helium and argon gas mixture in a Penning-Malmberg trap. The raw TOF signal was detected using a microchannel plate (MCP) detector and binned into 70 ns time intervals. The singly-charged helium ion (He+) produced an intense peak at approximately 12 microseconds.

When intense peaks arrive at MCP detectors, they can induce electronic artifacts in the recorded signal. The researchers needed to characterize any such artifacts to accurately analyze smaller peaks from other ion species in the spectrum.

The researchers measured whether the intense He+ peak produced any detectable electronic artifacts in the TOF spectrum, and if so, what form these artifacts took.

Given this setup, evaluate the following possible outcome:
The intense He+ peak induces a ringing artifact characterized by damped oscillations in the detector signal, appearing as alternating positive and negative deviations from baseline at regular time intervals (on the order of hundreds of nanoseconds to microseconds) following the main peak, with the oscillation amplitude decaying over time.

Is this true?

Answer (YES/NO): YES